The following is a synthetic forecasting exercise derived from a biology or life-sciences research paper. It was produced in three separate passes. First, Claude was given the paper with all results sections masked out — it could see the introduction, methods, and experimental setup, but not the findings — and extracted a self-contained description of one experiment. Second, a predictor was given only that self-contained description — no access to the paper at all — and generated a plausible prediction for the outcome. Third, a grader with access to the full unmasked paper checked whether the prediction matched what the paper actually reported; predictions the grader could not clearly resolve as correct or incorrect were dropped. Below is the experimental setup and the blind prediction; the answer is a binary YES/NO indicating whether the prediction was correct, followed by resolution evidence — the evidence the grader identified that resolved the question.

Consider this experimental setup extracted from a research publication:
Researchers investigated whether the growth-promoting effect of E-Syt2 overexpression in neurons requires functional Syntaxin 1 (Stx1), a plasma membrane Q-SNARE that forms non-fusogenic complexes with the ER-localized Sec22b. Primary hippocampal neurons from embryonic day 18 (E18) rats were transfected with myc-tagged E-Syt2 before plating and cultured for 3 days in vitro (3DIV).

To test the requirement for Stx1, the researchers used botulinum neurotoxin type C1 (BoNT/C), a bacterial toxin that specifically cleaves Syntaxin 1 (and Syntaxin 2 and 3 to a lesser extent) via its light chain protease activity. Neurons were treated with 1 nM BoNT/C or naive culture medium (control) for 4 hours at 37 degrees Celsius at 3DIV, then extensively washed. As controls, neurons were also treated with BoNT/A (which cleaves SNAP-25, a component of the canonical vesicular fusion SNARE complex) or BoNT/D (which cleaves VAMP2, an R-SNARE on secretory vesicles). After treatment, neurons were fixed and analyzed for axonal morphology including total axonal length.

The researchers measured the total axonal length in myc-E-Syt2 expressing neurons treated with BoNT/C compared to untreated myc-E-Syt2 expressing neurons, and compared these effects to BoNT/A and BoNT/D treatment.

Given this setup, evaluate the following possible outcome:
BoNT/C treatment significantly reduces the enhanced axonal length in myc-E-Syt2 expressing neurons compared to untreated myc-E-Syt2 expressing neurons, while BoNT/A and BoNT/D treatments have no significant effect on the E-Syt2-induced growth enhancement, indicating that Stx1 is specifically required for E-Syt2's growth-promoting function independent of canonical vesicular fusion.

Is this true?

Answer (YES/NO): YES